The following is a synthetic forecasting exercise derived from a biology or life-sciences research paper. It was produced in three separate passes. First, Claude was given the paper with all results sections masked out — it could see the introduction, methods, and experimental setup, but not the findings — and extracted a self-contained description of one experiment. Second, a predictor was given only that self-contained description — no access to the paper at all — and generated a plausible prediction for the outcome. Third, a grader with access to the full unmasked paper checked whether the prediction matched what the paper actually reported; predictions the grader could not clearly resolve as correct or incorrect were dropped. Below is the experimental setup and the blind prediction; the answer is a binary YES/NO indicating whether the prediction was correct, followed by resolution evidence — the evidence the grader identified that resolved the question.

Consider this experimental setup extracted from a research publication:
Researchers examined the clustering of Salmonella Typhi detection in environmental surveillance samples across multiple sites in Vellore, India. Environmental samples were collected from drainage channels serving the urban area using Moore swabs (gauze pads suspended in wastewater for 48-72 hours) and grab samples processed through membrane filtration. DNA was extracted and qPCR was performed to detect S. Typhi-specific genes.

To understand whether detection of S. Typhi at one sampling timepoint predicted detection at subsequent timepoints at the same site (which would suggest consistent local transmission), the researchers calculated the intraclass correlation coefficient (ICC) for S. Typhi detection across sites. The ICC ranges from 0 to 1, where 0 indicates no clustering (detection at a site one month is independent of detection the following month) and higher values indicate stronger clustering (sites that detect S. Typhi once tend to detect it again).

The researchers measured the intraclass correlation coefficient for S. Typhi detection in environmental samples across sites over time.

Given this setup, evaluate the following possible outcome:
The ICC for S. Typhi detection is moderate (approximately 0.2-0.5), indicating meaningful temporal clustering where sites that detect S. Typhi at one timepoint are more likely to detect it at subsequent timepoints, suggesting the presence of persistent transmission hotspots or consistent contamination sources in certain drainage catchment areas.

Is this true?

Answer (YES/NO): NO